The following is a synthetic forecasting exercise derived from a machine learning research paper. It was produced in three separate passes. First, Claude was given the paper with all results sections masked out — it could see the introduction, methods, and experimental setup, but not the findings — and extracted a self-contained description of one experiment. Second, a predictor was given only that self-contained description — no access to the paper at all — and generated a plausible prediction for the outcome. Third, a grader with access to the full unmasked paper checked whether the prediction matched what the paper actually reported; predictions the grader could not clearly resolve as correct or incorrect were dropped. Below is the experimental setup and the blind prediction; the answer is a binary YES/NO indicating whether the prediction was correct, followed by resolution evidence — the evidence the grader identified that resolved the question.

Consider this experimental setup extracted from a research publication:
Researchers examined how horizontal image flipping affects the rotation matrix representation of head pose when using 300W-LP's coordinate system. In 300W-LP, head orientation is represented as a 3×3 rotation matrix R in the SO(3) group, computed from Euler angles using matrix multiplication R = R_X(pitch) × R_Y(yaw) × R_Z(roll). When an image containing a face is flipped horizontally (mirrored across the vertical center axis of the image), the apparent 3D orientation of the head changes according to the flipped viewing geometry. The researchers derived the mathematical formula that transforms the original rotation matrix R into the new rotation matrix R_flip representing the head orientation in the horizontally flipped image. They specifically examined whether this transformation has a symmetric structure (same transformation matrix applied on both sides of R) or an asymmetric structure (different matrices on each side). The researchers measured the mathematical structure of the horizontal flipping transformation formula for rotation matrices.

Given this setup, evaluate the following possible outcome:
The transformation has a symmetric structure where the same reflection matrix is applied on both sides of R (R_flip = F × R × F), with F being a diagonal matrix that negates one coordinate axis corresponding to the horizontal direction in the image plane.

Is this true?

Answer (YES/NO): YES